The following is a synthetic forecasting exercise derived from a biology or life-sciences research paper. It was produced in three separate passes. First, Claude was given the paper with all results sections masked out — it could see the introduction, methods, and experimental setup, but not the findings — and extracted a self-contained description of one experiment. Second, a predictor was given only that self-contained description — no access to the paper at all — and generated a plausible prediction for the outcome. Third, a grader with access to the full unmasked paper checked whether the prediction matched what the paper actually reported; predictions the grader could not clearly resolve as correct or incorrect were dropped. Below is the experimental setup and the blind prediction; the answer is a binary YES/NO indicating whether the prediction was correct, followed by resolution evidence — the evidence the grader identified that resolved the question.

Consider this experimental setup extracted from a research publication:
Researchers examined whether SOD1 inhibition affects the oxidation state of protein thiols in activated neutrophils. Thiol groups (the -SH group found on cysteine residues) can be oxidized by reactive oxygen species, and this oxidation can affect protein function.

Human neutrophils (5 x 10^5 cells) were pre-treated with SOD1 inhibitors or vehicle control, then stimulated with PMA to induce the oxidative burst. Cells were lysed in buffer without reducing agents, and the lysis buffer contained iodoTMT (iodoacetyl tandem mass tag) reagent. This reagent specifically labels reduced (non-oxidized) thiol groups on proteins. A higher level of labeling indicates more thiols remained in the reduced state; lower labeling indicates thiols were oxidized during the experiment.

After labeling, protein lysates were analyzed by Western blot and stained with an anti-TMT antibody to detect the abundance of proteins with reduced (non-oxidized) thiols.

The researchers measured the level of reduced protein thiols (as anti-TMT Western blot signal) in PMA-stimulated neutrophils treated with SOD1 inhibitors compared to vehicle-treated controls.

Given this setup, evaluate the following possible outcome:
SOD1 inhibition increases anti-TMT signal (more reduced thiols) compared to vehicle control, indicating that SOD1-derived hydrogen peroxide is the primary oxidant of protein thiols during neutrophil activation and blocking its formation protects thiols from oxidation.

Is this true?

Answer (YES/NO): NO